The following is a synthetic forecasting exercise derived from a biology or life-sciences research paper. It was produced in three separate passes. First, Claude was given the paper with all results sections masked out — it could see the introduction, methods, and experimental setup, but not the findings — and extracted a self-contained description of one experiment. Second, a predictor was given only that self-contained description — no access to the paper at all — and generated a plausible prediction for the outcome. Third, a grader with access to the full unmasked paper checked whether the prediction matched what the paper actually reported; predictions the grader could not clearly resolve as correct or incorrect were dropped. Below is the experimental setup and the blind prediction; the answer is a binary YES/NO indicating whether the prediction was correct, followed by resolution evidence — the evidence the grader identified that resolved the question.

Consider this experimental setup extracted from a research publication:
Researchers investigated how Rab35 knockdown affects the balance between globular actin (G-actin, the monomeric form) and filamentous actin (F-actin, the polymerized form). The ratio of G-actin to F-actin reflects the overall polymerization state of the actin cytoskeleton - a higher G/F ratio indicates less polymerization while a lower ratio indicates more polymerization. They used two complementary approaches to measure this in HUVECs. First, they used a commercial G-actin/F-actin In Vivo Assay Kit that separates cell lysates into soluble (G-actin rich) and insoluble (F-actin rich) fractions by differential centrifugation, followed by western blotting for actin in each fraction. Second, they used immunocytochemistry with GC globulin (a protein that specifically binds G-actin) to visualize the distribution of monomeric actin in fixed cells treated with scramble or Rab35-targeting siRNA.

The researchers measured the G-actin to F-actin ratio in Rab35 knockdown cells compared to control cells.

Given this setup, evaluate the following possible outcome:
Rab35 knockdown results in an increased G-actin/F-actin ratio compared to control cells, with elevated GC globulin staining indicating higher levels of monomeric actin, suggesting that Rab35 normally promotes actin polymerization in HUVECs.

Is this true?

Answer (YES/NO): YES